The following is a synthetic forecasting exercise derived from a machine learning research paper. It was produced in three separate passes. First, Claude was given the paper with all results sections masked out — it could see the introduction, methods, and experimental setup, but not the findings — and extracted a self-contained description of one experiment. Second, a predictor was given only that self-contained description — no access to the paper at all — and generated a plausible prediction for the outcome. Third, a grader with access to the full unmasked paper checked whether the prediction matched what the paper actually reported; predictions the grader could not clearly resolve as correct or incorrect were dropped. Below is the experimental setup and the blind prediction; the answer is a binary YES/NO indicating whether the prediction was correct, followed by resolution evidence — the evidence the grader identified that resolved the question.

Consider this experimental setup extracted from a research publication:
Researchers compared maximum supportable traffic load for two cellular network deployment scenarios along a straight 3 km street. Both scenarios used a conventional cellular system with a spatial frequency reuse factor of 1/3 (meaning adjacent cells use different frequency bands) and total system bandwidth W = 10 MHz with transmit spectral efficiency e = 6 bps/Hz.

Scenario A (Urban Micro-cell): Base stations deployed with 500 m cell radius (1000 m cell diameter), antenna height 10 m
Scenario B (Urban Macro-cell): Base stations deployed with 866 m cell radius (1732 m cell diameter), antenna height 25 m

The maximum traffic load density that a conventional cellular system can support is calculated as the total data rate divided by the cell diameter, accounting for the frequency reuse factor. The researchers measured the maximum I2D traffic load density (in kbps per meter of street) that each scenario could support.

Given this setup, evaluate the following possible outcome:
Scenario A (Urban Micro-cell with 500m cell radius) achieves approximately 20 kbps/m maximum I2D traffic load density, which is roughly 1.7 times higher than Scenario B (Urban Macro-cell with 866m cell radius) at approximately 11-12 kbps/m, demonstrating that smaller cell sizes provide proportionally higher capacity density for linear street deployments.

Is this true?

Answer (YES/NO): NO